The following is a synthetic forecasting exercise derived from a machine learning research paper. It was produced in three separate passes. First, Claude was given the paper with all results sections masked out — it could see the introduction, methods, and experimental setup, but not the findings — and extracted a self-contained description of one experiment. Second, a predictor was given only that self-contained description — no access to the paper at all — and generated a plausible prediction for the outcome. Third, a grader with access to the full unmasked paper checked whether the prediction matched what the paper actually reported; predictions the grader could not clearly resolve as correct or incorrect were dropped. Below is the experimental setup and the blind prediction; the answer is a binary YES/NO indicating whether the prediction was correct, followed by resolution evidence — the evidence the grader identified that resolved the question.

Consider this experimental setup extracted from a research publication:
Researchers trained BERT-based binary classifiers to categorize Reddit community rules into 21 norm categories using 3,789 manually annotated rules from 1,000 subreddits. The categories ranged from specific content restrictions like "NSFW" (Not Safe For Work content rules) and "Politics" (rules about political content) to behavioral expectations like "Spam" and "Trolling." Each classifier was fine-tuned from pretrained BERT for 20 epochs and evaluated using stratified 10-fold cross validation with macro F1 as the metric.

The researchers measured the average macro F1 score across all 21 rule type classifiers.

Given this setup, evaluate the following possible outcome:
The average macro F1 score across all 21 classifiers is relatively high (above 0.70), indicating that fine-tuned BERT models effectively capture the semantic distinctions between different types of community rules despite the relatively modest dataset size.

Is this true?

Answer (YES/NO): YES